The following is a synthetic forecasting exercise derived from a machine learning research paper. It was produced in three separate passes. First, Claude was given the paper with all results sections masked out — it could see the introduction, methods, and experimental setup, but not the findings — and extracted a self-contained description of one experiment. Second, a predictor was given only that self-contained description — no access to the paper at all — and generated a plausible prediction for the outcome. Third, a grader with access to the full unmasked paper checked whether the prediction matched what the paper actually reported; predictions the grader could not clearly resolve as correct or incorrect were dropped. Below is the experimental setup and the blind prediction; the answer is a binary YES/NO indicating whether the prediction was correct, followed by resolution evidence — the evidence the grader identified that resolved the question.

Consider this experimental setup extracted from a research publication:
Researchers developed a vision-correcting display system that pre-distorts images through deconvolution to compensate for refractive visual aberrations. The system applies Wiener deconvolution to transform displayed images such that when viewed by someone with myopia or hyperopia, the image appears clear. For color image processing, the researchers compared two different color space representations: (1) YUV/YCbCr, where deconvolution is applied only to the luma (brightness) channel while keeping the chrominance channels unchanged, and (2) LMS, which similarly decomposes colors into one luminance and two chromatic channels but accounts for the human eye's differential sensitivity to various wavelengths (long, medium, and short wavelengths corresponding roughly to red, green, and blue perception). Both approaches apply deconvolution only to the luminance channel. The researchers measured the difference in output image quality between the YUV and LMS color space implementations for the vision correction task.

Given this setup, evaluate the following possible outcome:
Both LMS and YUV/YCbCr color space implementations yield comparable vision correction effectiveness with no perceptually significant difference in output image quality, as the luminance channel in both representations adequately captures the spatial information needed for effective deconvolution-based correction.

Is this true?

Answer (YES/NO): YES